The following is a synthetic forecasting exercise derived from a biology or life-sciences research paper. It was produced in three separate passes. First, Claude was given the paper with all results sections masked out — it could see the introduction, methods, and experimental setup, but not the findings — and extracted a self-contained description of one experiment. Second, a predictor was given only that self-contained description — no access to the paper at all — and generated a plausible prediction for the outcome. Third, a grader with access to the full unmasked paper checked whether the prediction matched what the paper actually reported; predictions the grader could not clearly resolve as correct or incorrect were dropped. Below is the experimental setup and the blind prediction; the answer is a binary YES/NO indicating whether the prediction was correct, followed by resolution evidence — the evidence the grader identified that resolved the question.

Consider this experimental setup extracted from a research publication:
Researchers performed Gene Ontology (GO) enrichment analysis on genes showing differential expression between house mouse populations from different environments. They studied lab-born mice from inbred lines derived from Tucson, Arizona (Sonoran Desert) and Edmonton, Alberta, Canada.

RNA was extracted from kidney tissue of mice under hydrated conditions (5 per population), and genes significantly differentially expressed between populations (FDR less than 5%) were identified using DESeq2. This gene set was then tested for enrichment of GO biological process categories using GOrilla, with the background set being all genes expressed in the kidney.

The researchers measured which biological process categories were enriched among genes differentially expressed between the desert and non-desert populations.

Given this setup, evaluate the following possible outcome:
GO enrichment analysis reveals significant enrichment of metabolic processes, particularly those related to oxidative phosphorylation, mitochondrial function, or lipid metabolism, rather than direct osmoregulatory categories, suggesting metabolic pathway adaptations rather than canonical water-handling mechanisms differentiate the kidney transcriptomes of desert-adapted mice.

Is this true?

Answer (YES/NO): NO